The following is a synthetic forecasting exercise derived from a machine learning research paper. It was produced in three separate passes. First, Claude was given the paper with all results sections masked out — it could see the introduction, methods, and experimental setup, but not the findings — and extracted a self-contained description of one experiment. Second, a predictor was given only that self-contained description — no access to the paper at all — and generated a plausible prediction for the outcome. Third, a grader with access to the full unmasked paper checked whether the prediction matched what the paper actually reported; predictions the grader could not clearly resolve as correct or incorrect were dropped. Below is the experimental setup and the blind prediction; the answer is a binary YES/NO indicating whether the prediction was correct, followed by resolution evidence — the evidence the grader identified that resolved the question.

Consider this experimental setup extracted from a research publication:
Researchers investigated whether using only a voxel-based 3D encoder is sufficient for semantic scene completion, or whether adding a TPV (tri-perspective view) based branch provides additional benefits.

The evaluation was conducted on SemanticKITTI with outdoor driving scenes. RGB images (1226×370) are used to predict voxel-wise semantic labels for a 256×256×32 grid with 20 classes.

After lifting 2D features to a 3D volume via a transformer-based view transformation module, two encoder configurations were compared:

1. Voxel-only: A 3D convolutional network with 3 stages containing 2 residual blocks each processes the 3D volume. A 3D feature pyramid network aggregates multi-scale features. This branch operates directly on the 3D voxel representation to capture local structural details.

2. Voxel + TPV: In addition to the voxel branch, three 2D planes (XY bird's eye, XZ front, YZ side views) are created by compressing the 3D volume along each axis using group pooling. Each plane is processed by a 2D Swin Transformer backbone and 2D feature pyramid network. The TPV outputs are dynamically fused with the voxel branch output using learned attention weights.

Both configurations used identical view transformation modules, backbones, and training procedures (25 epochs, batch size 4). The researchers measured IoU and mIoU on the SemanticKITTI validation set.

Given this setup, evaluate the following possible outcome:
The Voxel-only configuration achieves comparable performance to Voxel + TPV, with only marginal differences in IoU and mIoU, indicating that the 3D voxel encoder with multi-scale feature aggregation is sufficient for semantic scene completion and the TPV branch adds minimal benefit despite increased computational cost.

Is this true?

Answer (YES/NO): NO